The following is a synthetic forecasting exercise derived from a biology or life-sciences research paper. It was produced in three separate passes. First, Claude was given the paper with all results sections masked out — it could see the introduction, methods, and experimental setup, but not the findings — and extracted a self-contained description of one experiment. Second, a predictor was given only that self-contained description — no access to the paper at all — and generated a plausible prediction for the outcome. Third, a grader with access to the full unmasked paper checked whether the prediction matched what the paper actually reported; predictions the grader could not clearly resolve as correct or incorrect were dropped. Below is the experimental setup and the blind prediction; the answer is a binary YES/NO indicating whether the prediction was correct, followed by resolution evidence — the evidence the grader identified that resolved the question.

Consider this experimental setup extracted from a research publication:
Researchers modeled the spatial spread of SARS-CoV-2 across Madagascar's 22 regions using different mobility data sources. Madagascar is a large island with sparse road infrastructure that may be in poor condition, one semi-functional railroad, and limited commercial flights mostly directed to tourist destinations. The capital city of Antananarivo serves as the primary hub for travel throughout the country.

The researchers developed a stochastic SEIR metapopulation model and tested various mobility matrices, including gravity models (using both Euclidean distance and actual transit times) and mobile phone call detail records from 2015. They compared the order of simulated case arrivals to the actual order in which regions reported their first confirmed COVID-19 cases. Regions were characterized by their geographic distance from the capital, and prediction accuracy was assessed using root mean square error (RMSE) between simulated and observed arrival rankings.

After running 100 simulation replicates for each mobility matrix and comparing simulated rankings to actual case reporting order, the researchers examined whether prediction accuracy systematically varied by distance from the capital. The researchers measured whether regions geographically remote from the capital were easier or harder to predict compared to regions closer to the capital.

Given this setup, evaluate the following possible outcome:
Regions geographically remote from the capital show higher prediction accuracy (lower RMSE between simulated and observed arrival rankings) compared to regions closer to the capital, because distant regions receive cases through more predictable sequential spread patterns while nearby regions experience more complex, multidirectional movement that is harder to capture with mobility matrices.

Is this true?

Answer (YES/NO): NO